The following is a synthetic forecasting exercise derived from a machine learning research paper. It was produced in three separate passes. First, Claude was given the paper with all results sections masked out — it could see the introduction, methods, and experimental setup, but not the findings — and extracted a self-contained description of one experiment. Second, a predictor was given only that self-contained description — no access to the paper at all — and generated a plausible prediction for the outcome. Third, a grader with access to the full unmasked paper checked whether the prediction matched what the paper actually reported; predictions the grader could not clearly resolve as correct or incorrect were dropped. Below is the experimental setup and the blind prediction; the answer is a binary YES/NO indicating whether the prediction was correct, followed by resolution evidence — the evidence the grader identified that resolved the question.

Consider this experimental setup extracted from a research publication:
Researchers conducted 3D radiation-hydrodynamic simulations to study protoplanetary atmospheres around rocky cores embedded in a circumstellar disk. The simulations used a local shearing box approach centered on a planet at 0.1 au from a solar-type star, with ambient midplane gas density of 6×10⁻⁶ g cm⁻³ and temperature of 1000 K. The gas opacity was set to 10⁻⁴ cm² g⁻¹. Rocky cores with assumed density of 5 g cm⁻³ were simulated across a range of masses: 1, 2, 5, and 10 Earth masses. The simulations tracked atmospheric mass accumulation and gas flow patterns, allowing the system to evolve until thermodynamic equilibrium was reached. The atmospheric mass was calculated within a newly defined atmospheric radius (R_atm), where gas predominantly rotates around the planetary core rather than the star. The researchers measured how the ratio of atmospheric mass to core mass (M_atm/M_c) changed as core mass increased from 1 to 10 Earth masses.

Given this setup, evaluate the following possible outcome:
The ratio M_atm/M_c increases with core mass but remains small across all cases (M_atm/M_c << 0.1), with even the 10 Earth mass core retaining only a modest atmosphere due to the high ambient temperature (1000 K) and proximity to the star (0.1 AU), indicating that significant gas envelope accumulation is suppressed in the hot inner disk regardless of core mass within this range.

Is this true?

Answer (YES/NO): YES